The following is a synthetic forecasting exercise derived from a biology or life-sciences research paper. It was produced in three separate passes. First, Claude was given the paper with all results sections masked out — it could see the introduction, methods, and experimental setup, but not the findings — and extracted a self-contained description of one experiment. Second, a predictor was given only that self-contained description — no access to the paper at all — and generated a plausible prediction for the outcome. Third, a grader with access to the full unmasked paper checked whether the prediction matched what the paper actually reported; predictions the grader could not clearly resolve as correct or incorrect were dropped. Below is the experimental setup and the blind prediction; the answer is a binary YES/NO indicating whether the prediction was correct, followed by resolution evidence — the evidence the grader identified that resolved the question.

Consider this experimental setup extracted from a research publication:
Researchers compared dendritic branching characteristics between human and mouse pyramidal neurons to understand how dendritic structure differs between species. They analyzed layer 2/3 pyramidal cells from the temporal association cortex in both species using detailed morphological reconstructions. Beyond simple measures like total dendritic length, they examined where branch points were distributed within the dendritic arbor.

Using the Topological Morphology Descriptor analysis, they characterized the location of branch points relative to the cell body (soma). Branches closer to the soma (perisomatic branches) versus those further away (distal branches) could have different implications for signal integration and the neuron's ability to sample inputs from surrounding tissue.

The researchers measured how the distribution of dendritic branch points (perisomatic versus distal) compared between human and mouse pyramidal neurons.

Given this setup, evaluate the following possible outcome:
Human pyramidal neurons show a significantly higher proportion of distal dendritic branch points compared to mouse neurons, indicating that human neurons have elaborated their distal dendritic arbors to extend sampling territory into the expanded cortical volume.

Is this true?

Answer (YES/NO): NO